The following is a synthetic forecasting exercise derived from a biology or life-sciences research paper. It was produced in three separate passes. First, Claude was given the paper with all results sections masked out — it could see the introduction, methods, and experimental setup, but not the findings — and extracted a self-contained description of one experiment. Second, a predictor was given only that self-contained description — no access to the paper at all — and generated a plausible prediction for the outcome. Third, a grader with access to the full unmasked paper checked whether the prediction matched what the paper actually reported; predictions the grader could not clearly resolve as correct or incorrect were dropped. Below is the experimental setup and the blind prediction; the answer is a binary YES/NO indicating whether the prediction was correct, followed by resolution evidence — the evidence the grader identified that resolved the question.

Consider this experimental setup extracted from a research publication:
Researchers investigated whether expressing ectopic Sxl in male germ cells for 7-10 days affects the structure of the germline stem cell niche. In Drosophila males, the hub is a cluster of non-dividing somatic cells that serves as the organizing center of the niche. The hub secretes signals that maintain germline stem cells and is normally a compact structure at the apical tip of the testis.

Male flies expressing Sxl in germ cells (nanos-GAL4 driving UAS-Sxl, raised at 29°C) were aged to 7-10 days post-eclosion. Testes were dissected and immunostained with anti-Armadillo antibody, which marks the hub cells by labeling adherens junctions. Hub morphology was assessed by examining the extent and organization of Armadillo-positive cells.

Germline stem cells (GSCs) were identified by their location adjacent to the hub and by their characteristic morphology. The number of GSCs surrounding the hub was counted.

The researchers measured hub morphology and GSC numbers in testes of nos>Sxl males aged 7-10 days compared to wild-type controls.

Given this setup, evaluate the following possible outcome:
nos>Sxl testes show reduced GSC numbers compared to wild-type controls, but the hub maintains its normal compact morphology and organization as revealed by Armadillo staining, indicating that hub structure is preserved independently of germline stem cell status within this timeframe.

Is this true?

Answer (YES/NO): NO